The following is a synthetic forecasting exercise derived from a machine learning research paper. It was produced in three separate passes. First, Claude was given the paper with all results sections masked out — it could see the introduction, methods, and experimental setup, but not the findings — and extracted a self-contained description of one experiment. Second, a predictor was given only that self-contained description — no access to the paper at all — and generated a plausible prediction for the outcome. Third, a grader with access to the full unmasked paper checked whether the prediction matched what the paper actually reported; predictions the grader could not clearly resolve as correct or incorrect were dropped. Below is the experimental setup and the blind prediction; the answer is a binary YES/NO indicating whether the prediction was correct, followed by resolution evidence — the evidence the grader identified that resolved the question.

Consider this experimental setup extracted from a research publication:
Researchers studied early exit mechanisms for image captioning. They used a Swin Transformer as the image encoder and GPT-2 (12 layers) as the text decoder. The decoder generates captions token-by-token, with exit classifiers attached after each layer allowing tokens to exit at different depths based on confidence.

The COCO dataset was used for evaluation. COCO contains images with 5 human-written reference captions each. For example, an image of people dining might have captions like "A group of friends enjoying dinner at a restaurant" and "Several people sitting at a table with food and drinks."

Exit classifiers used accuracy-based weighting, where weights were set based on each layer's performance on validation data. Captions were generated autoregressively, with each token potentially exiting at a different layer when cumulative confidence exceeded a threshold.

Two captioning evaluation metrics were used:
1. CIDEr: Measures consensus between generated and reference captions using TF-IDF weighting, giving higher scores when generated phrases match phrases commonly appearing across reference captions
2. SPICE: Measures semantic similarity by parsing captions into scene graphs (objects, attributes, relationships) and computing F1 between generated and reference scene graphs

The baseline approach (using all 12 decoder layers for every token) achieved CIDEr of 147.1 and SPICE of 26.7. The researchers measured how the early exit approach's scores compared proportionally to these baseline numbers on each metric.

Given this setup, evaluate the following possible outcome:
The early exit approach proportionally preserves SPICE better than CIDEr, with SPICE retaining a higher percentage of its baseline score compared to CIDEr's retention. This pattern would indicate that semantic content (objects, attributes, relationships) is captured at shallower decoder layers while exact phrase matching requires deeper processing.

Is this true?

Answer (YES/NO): NO